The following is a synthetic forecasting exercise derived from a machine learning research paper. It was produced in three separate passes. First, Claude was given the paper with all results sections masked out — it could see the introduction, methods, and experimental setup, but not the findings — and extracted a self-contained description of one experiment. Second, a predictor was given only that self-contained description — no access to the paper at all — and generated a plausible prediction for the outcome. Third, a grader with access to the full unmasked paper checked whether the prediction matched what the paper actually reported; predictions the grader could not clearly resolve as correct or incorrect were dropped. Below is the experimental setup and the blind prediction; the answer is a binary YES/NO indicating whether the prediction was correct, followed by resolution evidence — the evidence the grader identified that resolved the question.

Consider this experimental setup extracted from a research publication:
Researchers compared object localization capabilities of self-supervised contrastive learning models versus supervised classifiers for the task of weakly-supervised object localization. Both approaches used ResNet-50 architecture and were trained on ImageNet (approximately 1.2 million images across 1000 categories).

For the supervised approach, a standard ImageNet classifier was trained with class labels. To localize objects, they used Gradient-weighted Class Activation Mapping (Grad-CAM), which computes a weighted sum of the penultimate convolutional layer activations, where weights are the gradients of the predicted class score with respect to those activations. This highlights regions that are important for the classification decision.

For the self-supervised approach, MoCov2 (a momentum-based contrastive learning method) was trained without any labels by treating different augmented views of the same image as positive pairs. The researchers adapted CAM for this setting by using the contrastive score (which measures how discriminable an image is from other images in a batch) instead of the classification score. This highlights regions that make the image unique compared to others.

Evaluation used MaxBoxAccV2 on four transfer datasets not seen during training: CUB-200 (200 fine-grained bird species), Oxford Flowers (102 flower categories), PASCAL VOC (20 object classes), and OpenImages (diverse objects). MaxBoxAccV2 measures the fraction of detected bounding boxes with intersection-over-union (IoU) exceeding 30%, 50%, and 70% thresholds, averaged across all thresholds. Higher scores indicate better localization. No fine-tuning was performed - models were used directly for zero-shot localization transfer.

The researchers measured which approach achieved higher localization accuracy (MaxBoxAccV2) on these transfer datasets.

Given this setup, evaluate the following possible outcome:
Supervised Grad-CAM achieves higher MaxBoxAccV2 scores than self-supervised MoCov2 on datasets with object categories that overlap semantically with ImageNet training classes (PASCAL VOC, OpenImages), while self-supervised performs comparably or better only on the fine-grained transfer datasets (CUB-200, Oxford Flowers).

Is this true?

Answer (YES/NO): YES